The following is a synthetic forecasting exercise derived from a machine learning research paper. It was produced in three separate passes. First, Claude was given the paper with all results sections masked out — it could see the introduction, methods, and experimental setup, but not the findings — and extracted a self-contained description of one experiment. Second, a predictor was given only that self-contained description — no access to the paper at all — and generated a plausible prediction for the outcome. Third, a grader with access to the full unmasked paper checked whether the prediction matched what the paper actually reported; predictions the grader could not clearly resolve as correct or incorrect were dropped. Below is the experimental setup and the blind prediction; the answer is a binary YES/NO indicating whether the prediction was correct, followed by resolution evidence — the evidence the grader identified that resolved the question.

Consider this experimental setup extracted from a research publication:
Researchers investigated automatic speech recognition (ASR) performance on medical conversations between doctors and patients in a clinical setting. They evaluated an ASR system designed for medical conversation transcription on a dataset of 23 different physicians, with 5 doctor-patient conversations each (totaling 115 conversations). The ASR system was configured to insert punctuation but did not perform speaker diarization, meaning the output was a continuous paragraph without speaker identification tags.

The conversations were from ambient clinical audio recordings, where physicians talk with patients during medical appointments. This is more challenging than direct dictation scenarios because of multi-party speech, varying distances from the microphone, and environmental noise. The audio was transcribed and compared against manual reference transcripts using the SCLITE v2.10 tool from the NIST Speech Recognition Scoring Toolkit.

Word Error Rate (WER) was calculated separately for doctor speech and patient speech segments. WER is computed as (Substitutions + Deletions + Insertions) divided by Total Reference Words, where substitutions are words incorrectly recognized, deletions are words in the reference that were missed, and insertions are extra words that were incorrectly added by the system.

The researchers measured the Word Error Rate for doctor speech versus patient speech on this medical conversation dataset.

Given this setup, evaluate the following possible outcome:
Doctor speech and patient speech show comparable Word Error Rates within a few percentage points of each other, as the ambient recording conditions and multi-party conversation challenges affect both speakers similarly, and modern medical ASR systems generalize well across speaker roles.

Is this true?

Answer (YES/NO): NO